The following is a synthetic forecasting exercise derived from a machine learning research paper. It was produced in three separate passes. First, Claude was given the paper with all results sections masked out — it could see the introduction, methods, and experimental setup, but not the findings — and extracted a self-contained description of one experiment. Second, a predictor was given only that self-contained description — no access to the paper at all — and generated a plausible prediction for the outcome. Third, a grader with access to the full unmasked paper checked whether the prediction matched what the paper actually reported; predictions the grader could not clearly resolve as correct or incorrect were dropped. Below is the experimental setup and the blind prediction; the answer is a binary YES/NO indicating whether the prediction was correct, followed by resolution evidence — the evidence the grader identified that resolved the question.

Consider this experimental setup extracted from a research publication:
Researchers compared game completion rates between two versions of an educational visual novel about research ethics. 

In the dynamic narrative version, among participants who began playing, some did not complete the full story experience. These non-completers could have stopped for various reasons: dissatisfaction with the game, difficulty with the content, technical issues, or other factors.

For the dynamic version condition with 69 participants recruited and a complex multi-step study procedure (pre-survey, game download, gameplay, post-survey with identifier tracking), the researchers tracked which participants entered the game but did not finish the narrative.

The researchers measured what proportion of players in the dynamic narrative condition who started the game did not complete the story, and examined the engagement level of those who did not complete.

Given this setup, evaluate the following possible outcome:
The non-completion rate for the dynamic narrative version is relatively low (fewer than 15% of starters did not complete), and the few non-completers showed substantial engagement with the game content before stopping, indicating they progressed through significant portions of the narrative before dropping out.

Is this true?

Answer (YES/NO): NO